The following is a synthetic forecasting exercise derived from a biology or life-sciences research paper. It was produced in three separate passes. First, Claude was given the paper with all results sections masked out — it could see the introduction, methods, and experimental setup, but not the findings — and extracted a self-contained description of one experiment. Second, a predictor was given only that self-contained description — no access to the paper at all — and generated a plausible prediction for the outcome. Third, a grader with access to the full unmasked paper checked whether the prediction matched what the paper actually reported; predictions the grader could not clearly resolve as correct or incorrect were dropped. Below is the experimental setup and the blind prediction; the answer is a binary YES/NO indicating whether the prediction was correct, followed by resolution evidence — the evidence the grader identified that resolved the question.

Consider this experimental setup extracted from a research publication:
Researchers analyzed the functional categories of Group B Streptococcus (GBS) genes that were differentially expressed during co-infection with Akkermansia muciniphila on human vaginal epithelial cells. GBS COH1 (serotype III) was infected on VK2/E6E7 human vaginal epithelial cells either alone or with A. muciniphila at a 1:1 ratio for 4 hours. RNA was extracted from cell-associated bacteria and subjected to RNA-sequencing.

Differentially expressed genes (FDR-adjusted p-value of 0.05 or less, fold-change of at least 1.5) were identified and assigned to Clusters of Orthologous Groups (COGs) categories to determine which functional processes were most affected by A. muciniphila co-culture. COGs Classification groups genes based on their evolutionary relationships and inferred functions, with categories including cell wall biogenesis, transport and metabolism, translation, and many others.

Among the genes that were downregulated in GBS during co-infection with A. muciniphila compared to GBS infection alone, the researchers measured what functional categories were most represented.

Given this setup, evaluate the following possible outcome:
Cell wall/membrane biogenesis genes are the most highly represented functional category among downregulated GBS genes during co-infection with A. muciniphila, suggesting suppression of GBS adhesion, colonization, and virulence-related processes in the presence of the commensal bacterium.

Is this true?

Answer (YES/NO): NO